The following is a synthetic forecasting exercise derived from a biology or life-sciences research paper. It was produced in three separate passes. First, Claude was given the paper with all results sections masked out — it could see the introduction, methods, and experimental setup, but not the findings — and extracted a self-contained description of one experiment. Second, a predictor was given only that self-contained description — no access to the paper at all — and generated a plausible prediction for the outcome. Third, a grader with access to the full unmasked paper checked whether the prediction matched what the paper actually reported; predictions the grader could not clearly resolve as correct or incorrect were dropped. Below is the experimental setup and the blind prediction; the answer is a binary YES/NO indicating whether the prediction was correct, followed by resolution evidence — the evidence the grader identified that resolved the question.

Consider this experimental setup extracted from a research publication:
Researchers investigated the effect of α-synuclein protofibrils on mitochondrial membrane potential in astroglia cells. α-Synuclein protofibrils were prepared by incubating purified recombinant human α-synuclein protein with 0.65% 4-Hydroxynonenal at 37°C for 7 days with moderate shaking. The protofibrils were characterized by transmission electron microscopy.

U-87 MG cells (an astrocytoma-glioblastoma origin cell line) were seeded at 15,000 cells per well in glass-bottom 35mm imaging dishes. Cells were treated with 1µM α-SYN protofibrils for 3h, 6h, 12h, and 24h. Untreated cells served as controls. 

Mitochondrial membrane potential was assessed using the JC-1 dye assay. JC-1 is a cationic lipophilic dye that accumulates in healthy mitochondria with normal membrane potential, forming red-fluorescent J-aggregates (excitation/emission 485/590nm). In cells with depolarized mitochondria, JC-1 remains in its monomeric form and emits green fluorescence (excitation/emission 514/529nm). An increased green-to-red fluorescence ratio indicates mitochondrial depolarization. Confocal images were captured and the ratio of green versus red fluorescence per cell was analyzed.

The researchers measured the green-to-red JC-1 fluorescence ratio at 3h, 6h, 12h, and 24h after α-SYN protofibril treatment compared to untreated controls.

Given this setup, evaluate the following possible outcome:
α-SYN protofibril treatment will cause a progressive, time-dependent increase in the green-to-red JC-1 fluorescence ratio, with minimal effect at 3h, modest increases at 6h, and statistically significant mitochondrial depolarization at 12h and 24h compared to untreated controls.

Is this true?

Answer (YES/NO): NO